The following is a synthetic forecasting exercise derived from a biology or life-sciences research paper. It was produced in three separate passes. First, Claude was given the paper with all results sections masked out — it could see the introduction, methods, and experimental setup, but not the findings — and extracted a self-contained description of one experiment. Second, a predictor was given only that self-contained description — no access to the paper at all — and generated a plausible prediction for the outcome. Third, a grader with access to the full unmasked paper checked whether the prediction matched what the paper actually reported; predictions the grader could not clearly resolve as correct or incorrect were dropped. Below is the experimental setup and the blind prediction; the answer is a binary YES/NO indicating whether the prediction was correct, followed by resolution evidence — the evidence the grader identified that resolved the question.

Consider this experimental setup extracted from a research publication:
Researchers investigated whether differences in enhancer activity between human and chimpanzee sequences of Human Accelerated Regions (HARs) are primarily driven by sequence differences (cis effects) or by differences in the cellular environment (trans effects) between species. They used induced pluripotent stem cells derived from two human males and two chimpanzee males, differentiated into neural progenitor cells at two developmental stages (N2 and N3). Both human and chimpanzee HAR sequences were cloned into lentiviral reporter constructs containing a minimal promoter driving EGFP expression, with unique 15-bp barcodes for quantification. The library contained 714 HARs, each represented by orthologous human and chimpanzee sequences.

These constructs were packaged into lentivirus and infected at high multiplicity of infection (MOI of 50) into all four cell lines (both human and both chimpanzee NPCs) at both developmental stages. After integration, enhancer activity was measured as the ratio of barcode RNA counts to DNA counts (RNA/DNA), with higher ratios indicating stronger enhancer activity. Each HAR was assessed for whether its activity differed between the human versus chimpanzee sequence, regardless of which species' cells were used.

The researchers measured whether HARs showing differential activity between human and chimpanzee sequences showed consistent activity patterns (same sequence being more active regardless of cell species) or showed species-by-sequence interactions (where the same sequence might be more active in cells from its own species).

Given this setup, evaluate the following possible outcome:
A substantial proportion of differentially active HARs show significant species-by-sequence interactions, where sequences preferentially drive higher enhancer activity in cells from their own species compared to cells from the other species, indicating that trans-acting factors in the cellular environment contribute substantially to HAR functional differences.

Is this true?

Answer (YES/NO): NO